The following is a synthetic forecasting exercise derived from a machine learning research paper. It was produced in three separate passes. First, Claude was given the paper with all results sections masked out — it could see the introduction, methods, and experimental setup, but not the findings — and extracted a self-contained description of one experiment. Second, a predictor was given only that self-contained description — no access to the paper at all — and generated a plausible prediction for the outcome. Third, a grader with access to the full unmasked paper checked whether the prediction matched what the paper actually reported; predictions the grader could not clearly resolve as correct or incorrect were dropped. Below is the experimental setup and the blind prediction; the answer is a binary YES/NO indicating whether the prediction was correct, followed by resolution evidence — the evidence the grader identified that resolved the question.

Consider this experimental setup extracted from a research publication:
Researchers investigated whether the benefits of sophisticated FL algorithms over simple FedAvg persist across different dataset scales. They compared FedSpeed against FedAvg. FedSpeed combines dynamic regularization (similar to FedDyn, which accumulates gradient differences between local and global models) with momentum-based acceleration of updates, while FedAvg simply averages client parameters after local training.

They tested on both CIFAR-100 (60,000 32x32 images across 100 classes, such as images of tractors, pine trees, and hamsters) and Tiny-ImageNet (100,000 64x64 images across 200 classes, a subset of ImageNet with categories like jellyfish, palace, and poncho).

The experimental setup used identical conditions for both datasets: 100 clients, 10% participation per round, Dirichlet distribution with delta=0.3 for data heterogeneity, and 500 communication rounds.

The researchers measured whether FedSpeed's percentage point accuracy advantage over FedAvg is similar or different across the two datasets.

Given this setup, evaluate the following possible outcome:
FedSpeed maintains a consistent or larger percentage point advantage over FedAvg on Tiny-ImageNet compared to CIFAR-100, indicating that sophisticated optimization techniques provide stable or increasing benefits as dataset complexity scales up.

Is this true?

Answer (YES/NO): NO